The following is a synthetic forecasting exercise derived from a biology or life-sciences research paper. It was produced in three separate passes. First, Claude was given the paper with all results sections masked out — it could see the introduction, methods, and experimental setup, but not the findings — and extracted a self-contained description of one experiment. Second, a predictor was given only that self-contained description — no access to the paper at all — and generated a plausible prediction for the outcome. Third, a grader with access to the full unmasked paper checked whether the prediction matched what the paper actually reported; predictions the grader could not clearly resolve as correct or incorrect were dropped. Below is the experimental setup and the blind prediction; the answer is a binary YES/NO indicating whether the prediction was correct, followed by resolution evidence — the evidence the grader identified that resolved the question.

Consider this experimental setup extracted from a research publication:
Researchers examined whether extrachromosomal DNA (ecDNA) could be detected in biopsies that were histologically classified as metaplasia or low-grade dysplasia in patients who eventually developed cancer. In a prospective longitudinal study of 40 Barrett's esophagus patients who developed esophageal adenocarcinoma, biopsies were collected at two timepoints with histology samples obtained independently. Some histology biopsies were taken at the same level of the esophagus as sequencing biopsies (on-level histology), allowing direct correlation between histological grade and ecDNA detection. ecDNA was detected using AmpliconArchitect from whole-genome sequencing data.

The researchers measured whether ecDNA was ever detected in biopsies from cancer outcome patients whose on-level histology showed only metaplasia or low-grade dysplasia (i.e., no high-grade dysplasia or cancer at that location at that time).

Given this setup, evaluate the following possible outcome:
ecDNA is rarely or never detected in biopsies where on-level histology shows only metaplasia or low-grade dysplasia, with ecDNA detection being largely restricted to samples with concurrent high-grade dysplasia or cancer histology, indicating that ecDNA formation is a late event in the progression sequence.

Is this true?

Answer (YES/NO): YES